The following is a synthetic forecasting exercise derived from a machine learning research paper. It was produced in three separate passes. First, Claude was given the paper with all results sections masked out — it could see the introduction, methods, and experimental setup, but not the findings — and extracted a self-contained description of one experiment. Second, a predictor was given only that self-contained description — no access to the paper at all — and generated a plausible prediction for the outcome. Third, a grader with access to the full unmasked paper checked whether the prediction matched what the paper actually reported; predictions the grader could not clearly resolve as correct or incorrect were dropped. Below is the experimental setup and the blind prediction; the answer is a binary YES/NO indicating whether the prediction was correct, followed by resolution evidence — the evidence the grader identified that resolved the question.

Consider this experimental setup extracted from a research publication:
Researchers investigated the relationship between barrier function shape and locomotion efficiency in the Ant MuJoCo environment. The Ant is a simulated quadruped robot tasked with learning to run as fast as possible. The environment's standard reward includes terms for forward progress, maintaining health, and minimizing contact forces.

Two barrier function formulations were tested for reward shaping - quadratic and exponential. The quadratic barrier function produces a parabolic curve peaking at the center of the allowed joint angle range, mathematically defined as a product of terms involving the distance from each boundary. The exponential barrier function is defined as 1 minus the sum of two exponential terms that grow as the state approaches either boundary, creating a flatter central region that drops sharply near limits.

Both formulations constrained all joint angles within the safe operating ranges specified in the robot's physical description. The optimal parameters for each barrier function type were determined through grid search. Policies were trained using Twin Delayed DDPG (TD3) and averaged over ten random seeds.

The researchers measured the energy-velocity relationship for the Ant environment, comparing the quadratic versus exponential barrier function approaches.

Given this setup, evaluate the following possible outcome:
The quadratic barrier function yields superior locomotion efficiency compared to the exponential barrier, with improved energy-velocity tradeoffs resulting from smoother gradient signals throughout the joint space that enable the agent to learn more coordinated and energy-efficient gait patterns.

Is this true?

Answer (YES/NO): NO